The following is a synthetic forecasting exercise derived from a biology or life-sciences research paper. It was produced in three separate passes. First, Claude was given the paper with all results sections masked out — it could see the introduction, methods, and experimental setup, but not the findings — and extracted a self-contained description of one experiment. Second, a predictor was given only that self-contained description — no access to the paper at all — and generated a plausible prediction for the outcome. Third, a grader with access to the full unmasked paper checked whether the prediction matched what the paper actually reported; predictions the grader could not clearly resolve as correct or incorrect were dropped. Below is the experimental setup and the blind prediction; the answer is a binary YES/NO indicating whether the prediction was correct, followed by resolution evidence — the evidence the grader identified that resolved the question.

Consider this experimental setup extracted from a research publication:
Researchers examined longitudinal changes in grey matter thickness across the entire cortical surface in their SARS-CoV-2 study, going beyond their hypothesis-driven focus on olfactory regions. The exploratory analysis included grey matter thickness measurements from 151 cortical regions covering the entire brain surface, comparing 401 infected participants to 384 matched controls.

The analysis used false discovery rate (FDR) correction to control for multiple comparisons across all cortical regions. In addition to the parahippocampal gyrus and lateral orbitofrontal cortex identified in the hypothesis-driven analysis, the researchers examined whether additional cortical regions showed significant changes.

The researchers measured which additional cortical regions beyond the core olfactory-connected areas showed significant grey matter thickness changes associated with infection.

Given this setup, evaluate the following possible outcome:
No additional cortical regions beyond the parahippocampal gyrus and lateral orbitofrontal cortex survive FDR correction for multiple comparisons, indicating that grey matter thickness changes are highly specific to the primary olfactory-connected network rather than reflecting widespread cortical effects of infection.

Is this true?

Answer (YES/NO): NO